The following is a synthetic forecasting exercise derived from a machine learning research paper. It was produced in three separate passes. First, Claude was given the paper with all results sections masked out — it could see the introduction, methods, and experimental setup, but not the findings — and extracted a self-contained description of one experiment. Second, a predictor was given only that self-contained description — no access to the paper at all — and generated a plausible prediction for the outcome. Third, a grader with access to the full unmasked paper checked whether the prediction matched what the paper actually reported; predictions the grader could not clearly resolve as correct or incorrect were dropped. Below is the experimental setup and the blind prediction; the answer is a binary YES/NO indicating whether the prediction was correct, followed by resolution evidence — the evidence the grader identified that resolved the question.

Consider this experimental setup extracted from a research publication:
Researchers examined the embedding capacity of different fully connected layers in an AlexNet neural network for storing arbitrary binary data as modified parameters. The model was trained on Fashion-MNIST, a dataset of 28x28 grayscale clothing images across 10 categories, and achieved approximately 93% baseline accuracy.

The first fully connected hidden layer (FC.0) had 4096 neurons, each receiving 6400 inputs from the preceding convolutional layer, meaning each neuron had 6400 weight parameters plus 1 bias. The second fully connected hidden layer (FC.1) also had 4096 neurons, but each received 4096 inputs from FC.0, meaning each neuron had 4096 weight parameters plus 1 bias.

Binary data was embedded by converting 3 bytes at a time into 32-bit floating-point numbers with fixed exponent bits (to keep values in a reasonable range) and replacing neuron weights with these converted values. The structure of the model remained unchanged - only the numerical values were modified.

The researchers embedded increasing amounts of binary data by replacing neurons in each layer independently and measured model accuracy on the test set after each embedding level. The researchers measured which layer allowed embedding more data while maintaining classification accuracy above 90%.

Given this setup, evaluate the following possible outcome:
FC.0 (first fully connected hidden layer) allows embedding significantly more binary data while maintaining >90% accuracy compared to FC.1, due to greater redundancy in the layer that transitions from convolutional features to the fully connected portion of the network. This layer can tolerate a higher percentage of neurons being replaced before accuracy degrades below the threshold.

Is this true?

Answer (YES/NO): NO